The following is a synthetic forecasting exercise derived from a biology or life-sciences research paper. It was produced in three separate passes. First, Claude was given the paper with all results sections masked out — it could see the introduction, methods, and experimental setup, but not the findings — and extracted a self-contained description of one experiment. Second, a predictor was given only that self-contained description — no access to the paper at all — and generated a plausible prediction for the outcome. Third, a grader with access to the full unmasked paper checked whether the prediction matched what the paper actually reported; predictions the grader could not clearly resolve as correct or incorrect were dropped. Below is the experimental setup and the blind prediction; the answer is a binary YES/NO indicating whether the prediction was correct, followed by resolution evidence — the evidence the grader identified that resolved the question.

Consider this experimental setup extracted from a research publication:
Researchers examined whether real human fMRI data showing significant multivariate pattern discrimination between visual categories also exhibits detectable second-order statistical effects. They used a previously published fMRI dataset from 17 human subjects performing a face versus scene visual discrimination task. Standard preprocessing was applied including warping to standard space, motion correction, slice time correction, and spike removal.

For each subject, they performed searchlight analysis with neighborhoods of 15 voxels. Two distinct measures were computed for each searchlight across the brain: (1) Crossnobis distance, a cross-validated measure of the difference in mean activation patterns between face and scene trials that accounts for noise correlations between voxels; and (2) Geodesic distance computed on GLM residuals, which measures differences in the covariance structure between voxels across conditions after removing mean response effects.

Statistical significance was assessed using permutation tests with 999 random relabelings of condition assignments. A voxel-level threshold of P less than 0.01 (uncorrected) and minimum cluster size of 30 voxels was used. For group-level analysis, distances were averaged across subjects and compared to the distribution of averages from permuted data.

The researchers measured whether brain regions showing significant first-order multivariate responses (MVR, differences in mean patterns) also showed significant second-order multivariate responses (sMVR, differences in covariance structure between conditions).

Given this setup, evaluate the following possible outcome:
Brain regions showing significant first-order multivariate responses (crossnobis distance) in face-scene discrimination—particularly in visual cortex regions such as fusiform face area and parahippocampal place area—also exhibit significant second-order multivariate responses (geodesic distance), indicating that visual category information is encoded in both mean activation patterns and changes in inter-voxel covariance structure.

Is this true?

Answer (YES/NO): NO